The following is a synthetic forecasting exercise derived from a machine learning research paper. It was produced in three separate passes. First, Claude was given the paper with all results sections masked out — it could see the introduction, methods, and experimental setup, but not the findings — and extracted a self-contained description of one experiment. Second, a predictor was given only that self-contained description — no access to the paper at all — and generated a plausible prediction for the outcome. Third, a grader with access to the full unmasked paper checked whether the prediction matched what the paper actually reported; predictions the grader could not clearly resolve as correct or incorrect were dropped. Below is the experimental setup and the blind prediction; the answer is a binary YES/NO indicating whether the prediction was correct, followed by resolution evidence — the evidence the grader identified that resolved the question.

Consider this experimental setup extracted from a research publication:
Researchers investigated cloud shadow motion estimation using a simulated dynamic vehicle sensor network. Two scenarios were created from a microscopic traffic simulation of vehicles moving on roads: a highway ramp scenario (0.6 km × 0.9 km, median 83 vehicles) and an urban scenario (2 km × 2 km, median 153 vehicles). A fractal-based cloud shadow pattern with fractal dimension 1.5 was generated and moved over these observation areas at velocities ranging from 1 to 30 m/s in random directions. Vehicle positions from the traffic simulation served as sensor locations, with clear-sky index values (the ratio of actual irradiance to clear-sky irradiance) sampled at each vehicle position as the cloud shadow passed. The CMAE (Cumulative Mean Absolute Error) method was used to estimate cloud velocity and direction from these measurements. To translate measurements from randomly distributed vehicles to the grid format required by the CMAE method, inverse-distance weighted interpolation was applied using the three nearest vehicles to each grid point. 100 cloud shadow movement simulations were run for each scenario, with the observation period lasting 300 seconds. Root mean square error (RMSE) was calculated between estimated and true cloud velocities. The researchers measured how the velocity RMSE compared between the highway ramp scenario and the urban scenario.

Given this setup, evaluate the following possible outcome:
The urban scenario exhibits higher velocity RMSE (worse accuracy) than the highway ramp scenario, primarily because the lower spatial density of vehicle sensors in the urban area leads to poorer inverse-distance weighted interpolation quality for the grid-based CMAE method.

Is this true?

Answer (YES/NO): NO